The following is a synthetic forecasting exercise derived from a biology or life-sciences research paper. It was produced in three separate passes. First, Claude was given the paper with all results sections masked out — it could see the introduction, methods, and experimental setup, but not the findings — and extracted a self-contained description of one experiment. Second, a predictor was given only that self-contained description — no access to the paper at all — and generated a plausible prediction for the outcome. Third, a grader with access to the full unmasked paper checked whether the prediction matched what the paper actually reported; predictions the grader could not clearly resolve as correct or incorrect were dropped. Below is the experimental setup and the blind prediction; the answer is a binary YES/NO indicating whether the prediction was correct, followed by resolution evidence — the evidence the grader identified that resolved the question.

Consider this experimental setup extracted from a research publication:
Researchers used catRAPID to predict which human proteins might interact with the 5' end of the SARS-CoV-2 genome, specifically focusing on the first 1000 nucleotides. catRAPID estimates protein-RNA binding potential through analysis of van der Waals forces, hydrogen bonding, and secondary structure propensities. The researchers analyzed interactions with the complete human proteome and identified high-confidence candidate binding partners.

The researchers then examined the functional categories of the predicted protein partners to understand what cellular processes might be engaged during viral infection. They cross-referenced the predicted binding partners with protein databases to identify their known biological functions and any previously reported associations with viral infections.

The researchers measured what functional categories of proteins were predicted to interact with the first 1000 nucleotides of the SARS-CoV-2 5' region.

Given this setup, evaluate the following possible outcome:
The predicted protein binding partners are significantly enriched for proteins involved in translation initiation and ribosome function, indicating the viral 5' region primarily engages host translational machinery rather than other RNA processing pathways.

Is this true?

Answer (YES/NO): NO